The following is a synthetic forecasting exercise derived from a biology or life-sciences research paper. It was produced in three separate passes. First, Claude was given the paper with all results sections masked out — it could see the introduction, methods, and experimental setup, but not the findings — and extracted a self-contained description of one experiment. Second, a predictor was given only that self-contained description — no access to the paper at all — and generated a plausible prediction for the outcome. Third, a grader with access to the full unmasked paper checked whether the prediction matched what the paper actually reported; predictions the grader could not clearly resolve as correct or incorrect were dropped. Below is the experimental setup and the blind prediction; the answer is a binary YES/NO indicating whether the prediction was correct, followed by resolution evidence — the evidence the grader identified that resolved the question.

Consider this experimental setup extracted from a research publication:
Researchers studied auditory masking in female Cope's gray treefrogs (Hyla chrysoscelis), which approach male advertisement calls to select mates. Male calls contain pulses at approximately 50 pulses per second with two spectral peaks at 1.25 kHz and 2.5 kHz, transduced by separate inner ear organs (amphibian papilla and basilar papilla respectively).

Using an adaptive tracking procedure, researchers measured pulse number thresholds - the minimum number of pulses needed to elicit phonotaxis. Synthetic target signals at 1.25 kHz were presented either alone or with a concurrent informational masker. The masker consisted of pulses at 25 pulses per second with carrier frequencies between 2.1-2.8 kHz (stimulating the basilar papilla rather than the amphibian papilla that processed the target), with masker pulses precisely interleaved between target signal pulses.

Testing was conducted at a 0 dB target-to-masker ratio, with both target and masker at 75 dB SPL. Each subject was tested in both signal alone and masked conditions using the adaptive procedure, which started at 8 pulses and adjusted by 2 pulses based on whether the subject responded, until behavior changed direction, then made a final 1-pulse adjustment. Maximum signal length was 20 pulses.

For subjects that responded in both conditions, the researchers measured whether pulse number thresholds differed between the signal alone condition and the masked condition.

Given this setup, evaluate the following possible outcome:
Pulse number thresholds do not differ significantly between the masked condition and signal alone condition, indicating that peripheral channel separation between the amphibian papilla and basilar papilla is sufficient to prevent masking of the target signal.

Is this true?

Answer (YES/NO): NO